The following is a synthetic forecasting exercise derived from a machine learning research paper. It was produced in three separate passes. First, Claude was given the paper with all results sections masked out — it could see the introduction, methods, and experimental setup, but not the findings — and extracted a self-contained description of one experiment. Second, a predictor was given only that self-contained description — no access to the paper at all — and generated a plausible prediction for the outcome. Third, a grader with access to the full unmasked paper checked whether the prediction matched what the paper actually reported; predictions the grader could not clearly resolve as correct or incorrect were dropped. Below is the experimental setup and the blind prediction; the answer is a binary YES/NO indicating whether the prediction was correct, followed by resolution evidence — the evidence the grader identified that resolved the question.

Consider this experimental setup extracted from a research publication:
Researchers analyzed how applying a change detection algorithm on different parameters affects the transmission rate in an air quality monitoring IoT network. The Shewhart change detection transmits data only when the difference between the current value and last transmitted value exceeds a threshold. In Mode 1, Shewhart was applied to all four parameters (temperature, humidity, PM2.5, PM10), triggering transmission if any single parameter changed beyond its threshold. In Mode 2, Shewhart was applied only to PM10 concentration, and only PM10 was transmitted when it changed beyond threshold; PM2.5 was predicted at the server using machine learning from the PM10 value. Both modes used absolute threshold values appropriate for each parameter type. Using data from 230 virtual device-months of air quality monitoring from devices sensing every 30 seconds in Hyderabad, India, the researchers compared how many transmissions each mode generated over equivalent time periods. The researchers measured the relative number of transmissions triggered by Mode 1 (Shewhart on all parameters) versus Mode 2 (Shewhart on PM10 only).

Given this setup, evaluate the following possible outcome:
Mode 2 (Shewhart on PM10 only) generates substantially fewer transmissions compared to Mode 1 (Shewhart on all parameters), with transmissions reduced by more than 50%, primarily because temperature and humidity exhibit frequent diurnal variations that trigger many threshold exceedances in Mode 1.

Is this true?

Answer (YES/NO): NO